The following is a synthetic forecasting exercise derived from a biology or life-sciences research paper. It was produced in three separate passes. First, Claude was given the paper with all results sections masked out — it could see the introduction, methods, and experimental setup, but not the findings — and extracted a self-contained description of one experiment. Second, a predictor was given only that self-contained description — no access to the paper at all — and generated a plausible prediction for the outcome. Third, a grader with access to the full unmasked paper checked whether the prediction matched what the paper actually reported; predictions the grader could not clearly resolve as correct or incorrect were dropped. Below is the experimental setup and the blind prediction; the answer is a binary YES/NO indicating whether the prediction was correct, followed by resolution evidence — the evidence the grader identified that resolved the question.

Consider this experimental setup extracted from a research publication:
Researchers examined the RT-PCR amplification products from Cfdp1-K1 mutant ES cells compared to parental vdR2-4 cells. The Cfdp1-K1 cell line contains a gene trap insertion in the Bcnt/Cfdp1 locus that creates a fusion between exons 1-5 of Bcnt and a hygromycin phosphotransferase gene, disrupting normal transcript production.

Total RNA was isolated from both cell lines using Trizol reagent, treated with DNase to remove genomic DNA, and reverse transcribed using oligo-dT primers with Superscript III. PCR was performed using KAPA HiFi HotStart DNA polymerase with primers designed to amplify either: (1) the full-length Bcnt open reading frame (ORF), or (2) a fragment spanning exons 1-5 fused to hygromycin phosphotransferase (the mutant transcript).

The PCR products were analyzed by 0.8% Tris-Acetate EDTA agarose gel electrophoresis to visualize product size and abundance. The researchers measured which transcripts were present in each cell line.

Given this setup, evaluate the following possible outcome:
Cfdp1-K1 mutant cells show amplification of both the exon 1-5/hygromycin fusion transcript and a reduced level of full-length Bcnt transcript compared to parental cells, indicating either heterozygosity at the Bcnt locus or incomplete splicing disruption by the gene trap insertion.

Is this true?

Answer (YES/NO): YES